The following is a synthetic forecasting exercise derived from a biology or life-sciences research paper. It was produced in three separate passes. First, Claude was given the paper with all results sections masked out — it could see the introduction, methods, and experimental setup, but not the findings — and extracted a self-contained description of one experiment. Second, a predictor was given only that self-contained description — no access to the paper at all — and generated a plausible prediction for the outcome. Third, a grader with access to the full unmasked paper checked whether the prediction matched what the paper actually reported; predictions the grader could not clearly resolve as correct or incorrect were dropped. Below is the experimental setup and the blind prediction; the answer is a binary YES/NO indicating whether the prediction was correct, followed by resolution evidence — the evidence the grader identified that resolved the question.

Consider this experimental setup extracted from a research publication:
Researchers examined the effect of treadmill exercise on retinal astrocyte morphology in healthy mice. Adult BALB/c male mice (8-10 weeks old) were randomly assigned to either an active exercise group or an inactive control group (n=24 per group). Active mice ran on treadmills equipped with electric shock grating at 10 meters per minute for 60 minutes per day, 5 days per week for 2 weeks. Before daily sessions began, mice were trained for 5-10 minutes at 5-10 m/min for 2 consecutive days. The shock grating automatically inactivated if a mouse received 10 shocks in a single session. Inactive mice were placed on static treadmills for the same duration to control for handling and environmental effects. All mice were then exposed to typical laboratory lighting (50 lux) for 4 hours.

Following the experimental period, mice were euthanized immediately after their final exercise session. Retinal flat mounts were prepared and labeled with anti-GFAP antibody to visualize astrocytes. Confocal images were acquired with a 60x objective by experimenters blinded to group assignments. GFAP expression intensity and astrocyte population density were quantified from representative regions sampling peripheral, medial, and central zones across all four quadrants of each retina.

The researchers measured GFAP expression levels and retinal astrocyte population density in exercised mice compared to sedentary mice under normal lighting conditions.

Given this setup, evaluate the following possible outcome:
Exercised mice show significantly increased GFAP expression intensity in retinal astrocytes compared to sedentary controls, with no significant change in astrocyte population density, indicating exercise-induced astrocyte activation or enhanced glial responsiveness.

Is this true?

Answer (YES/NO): NO